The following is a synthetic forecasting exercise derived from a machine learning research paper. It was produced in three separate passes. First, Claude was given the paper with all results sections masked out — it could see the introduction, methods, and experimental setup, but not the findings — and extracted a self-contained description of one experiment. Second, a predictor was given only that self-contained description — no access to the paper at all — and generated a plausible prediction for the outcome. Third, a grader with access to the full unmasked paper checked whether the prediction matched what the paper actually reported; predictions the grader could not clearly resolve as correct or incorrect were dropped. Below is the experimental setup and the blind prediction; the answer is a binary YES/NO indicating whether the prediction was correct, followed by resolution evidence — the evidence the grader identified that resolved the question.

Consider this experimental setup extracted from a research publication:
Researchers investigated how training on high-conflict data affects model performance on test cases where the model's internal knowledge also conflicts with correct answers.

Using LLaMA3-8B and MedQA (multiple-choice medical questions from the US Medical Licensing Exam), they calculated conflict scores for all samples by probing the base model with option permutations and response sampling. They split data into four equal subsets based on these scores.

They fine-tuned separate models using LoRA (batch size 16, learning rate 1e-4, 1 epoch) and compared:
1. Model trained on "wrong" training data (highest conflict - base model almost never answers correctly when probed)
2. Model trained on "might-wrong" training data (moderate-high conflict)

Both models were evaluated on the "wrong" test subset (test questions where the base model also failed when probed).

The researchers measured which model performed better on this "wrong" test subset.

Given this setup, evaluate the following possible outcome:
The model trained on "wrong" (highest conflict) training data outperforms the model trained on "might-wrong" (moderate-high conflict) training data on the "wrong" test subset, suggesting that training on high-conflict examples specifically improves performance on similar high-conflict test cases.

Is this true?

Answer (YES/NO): YES